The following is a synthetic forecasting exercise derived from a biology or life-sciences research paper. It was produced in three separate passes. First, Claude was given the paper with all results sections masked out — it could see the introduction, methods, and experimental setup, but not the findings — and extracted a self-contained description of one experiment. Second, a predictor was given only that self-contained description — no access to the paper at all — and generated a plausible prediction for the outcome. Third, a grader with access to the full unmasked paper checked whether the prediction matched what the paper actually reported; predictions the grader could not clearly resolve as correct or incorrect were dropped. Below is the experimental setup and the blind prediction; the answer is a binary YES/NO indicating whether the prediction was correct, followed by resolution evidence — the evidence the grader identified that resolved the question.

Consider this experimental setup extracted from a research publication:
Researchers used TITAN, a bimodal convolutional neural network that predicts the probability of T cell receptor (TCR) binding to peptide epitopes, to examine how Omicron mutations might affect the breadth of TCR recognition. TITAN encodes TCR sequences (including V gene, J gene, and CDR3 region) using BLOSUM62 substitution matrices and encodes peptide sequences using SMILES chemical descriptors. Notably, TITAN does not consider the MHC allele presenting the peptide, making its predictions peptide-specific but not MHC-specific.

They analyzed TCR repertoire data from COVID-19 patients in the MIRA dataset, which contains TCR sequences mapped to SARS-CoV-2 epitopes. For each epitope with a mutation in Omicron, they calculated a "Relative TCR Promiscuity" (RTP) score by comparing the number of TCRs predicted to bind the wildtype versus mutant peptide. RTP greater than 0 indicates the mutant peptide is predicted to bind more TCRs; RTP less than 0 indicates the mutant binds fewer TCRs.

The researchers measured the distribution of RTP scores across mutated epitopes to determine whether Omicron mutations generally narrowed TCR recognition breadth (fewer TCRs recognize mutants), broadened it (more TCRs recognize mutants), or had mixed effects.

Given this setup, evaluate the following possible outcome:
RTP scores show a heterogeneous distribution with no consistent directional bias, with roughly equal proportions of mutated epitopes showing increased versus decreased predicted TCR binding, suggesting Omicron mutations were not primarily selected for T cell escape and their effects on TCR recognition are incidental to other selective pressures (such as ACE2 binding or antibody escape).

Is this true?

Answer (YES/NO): YES